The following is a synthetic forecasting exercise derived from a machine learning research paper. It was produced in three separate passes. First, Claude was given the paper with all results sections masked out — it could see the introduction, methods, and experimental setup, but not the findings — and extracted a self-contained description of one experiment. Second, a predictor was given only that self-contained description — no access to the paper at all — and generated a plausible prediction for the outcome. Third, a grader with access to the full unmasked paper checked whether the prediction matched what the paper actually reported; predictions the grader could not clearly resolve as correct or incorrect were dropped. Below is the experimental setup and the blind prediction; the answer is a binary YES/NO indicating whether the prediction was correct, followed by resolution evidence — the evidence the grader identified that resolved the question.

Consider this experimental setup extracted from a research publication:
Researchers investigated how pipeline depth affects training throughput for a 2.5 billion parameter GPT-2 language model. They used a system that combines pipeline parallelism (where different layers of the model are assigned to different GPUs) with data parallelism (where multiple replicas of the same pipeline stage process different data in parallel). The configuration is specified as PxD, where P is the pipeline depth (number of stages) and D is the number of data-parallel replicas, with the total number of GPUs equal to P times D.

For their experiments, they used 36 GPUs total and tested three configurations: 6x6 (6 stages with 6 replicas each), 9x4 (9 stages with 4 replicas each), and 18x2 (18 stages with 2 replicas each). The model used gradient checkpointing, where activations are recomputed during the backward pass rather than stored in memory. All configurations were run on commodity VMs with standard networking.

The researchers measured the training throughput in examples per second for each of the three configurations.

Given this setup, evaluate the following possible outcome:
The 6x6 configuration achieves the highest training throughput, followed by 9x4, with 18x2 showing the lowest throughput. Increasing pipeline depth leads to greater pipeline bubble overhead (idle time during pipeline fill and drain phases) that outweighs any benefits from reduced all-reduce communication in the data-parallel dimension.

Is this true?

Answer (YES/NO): YES